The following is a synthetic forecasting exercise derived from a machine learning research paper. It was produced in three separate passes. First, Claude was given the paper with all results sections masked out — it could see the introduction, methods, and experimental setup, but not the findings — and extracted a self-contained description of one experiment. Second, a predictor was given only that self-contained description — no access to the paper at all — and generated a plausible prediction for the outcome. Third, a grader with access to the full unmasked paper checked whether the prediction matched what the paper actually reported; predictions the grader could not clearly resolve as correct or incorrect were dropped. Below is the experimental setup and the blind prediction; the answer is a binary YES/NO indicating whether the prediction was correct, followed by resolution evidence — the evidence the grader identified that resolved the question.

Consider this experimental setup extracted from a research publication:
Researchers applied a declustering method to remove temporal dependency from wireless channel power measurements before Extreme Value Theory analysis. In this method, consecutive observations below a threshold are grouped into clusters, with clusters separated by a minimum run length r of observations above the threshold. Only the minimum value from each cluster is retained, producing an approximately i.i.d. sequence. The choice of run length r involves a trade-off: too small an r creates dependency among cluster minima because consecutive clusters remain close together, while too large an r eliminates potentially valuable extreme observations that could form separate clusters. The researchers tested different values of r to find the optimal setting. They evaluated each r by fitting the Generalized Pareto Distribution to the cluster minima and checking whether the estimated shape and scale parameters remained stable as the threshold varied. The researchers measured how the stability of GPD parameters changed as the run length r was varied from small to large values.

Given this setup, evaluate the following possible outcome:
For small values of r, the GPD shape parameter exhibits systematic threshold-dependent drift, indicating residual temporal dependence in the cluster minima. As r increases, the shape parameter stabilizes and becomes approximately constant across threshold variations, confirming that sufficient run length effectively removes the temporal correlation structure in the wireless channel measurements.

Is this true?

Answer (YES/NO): NO